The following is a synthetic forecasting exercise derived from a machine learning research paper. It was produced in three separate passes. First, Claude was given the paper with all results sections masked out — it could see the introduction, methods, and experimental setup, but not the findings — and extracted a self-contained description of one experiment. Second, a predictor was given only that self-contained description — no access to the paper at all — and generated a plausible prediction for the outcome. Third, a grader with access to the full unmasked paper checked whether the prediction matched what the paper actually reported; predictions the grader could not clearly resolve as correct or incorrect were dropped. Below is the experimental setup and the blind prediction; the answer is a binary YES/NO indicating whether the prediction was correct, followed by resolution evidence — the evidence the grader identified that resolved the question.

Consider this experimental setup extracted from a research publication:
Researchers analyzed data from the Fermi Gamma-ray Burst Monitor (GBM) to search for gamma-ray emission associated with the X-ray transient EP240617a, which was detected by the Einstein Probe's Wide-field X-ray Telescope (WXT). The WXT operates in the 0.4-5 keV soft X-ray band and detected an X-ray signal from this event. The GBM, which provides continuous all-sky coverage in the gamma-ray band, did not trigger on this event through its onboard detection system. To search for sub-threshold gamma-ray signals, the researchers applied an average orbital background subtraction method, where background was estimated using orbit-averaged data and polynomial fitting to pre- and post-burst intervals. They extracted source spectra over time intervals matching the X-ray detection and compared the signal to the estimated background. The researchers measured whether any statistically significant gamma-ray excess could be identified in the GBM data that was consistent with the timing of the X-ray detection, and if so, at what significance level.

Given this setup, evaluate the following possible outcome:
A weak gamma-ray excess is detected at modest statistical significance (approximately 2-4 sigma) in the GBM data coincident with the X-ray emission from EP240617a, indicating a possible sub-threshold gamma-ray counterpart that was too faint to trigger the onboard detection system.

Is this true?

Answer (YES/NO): NO